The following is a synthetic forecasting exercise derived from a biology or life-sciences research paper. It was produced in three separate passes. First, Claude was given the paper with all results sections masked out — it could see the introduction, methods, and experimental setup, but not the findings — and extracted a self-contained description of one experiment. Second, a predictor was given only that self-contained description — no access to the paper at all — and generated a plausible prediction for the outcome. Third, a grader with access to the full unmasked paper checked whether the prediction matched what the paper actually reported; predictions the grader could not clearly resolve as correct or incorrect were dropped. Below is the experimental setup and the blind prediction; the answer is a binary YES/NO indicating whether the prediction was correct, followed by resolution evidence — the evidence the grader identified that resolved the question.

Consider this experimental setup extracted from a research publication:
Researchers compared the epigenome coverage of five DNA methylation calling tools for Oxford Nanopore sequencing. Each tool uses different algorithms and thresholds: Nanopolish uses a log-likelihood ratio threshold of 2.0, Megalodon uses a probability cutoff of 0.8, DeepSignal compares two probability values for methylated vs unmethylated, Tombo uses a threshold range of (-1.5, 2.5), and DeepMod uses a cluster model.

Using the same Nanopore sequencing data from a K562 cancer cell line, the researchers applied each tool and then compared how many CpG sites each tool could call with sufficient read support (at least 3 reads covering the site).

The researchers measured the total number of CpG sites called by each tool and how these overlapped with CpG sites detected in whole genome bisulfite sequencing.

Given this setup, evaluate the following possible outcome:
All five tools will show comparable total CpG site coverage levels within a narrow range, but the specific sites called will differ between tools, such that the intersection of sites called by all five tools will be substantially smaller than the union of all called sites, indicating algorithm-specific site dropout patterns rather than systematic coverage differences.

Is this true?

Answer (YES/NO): NO